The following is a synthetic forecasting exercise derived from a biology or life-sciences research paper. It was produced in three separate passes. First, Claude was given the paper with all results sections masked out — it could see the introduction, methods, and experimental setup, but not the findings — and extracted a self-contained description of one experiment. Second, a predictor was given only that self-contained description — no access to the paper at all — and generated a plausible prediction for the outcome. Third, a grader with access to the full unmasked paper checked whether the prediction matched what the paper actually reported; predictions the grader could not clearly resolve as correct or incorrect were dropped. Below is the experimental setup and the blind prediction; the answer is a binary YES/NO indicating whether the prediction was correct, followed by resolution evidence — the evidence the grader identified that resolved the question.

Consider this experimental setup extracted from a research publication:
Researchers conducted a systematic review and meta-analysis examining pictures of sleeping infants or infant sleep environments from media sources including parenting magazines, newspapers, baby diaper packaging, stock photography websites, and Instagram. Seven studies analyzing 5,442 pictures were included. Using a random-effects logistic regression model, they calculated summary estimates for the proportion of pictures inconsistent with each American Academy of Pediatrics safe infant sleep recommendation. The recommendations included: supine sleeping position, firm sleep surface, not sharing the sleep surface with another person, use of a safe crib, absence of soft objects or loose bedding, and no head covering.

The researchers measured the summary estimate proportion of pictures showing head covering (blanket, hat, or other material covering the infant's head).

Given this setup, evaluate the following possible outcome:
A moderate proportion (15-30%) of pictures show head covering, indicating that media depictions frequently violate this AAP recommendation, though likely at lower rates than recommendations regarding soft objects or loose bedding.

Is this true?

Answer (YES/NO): YES